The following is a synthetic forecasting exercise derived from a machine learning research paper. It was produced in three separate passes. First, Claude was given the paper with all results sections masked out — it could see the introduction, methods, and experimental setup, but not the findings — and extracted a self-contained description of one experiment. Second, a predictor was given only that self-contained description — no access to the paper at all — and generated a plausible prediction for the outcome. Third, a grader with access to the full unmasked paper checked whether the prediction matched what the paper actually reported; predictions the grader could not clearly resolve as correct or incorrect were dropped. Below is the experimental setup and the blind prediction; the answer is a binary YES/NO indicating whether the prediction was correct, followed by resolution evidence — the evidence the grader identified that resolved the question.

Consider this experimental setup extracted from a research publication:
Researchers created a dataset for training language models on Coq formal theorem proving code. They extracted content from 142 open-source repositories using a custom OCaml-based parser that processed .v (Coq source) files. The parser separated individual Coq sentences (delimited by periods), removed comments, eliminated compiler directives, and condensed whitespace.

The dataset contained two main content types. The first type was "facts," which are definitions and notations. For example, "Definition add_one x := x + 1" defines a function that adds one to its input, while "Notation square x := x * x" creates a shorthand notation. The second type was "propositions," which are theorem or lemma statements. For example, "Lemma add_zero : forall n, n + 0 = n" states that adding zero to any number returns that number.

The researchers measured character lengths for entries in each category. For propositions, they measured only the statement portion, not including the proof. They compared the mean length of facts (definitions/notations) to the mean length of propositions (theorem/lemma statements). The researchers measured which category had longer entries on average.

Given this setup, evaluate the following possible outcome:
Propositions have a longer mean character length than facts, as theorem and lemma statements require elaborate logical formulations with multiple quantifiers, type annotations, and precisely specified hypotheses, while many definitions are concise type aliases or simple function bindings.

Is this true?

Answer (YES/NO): NO